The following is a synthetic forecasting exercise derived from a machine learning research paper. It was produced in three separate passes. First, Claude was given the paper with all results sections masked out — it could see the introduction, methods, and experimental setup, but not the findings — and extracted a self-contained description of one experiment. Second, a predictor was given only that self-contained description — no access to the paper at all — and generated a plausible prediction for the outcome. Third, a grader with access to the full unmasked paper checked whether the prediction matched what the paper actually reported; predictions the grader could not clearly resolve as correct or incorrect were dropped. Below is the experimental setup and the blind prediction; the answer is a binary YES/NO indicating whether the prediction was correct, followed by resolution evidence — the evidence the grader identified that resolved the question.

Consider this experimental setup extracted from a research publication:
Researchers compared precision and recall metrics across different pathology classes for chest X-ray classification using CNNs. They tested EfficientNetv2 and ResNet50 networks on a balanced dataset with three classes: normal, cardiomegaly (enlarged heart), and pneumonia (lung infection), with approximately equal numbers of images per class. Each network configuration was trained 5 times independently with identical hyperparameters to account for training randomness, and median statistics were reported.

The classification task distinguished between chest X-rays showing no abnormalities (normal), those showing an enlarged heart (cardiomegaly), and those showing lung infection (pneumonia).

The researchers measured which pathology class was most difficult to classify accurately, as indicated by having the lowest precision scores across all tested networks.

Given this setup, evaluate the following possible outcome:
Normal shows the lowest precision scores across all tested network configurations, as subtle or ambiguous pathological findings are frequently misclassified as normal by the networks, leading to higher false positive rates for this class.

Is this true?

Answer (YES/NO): NO